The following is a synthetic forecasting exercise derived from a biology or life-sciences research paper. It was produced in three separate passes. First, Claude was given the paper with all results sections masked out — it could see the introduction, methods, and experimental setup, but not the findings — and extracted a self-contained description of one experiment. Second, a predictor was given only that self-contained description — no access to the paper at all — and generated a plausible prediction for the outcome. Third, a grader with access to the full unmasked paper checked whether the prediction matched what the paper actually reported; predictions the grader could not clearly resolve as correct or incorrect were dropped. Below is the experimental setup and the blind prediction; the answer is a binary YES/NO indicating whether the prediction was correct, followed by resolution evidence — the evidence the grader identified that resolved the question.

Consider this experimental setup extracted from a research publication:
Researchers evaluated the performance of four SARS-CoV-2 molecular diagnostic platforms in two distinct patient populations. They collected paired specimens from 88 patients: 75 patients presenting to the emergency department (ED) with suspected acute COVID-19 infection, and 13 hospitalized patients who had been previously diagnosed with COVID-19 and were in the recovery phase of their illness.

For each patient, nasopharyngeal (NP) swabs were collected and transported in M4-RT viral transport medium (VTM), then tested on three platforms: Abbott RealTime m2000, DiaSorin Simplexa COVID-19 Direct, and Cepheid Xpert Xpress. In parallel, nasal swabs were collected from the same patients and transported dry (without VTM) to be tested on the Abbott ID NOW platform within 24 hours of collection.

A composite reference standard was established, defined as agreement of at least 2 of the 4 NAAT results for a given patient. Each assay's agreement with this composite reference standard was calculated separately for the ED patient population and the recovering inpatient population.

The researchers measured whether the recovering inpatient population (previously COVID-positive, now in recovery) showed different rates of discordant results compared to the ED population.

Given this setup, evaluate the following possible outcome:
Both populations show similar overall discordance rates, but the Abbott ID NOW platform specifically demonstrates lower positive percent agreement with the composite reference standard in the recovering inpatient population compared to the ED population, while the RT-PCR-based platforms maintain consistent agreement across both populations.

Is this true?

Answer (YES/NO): NO